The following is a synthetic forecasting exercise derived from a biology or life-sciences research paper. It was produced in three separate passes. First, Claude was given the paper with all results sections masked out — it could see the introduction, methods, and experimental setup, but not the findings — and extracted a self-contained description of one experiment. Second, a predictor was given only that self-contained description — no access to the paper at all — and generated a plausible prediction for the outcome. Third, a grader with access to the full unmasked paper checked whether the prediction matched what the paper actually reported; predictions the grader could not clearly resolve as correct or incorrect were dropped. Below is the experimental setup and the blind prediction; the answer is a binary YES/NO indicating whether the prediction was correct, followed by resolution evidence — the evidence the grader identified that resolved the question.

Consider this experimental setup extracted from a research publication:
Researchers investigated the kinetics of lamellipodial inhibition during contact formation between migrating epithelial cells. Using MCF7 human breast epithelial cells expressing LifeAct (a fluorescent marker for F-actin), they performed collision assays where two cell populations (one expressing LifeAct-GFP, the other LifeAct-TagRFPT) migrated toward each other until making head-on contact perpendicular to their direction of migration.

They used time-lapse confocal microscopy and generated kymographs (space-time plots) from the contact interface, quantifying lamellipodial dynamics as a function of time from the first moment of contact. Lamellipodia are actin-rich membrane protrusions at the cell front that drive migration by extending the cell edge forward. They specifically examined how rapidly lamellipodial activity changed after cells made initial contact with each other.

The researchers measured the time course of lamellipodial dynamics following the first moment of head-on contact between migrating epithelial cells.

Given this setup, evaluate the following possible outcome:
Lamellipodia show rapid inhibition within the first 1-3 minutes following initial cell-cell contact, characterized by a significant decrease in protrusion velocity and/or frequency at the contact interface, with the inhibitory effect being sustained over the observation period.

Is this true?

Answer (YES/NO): NO